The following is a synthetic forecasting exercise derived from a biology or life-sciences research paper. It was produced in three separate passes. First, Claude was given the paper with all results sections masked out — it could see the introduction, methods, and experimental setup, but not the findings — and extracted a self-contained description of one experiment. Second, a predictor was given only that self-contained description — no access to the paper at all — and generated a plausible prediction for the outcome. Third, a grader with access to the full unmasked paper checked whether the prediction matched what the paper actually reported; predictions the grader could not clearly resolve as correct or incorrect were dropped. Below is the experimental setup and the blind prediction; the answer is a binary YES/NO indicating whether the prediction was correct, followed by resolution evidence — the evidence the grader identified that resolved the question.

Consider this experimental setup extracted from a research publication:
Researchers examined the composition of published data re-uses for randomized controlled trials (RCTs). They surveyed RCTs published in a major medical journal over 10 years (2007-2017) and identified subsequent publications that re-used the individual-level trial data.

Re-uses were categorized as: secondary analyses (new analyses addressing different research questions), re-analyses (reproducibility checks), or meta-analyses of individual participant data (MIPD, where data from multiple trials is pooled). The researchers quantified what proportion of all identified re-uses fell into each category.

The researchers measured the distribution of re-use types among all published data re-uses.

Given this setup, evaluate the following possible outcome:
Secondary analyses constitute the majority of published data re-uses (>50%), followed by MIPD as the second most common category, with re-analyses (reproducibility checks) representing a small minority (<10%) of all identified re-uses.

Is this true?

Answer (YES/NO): YES